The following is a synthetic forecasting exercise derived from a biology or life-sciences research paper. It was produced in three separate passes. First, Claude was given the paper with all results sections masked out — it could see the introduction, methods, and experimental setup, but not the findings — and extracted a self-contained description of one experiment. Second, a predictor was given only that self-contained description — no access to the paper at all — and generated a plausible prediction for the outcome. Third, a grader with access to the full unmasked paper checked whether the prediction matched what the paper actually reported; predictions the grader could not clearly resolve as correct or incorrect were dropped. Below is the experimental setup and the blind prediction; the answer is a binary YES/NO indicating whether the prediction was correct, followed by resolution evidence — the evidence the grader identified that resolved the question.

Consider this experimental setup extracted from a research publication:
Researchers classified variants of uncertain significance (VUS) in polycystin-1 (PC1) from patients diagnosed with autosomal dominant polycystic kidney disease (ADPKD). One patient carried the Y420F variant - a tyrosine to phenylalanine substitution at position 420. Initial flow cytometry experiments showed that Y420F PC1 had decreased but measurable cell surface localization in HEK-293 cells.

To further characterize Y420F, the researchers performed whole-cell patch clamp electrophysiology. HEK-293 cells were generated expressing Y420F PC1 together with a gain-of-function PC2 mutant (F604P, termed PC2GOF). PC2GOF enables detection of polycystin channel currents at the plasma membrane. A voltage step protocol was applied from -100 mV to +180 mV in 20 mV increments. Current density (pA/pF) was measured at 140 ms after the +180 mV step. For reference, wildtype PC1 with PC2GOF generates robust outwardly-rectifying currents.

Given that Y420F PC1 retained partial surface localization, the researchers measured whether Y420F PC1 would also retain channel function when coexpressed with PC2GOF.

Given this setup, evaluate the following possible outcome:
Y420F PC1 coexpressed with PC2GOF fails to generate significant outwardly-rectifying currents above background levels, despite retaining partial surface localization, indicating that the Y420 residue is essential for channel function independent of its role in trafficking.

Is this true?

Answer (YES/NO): YES